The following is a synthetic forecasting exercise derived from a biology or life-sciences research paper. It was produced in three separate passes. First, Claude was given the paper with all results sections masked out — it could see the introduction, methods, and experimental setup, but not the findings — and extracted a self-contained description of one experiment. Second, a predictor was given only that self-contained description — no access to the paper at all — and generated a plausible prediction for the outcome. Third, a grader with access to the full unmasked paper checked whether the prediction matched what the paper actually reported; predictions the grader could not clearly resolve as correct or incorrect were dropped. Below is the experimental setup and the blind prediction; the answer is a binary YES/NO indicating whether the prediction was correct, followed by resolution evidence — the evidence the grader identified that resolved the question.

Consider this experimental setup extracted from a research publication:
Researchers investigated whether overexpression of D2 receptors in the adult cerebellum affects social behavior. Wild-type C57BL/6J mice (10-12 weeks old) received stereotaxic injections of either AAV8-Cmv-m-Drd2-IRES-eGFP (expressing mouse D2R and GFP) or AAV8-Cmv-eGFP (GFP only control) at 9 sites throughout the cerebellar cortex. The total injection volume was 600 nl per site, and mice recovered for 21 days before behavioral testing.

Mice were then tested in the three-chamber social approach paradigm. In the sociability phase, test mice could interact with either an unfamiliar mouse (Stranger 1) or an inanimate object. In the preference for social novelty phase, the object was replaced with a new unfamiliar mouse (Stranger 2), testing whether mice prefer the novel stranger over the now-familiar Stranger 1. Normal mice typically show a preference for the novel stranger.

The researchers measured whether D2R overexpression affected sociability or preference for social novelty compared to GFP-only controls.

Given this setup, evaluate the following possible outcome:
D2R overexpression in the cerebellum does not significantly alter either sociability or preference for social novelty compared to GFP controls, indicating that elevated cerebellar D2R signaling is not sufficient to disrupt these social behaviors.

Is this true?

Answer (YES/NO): NO